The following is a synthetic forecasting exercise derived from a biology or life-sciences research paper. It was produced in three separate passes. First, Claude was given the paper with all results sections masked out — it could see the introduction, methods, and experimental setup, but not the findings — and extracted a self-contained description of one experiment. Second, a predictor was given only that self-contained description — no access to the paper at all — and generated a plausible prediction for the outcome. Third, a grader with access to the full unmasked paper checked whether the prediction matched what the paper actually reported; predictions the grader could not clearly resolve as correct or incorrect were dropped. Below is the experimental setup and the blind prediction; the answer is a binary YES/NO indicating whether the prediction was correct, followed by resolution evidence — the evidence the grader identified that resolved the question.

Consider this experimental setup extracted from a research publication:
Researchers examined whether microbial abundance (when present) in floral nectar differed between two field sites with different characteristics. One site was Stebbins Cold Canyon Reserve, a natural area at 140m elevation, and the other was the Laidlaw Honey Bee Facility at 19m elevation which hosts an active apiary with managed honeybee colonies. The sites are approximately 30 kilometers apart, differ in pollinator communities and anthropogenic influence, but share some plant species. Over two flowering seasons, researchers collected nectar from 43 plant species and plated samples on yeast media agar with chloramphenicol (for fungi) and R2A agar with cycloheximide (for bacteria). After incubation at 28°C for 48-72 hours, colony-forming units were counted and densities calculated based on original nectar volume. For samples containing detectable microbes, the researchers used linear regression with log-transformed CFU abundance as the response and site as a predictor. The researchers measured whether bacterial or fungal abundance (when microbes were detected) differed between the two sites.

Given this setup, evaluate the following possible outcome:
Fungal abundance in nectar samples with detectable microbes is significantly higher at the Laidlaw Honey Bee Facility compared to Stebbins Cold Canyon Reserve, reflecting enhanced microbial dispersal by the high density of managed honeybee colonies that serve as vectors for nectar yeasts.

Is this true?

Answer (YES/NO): NO